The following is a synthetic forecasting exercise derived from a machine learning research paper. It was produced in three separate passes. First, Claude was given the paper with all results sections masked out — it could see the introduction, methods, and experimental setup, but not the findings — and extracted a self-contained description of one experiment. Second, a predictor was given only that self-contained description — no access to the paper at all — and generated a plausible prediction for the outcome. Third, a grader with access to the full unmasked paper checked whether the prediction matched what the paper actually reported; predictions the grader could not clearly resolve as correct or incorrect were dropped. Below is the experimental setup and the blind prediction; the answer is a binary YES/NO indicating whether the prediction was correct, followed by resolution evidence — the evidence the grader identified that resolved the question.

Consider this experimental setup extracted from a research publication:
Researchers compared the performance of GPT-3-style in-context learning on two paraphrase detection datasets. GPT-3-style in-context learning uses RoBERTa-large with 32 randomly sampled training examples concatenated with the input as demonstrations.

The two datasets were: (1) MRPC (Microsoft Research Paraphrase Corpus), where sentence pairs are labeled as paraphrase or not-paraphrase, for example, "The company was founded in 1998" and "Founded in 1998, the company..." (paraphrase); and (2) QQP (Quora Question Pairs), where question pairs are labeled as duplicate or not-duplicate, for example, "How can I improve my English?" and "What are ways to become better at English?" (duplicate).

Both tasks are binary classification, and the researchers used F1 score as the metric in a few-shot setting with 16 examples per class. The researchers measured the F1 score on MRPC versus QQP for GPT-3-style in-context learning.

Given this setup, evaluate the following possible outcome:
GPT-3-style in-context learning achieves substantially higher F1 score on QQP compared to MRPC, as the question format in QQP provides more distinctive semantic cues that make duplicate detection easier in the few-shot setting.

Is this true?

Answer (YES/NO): NO